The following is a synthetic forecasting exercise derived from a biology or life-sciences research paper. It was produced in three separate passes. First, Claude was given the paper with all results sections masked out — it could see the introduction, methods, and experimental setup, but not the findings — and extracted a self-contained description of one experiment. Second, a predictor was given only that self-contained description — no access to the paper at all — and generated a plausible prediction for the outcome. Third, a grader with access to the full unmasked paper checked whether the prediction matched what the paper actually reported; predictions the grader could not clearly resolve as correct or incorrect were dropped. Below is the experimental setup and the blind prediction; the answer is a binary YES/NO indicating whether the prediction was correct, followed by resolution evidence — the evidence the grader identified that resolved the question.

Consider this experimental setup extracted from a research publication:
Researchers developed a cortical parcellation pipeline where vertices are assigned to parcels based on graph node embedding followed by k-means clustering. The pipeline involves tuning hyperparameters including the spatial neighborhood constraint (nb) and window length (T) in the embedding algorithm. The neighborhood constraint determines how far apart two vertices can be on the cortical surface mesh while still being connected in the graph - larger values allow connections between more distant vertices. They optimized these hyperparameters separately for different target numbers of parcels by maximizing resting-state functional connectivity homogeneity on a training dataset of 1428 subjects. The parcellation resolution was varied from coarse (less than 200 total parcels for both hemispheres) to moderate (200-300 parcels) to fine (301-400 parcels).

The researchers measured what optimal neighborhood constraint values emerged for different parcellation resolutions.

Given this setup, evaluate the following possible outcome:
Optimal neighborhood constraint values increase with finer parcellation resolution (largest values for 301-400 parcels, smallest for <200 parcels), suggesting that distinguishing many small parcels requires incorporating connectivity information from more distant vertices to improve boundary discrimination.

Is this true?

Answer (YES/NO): NO